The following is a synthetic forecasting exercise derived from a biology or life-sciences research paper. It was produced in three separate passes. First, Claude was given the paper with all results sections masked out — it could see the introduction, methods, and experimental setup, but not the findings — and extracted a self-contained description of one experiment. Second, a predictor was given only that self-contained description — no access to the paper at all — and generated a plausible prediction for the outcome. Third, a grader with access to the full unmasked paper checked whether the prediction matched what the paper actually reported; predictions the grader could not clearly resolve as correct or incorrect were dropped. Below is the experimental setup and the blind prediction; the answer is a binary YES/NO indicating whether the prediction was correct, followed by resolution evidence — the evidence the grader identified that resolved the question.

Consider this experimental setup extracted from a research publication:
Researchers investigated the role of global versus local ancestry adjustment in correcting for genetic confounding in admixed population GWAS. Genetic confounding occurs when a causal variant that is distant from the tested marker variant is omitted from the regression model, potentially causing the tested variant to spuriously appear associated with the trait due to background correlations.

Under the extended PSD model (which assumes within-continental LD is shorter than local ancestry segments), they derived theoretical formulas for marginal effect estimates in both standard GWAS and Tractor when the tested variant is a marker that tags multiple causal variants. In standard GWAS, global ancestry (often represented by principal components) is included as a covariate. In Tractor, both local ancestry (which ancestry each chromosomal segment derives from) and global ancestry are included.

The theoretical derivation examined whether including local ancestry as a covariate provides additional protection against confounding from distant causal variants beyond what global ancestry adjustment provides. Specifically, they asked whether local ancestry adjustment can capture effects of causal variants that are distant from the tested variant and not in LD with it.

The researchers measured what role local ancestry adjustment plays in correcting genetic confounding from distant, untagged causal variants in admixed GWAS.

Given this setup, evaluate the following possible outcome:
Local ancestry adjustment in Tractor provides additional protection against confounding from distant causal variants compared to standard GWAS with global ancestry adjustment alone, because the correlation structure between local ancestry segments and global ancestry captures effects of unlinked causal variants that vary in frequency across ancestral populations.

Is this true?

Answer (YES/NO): NO